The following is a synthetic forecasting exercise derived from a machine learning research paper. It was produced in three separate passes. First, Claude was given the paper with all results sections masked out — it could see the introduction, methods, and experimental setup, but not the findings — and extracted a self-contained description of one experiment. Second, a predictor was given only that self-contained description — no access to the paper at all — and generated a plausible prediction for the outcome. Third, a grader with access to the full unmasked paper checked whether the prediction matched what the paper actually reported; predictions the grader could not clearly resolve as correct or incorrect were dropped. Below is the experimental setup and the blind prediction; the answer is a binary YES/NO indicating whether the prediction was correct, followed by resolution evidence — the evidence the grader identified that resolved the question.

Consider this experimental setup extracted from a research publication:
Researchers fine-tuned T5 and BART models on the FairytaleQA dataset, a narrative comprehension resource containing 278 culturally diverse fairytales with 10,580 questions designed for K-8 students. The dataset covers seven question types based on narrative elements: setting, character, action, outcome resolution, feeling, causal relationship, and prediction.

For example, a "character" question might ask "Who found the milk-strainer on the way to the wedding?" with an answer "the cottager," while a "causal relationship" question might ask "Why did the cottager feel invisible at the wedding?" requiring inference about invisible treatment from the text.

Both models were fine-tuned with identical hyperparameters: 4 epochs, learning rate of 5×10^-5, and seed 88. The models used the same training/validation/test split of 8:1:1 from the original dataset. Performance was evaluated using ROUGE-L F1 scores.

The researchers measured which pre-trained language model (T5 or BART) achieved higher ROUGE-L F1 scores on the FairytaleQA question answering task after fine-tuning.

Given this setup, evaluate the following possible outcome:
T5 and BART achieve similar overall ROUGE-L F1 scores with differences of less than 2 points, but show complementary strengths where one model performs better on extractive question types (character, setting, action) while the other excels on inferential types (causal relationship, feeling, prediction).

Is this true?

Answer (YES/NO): NO